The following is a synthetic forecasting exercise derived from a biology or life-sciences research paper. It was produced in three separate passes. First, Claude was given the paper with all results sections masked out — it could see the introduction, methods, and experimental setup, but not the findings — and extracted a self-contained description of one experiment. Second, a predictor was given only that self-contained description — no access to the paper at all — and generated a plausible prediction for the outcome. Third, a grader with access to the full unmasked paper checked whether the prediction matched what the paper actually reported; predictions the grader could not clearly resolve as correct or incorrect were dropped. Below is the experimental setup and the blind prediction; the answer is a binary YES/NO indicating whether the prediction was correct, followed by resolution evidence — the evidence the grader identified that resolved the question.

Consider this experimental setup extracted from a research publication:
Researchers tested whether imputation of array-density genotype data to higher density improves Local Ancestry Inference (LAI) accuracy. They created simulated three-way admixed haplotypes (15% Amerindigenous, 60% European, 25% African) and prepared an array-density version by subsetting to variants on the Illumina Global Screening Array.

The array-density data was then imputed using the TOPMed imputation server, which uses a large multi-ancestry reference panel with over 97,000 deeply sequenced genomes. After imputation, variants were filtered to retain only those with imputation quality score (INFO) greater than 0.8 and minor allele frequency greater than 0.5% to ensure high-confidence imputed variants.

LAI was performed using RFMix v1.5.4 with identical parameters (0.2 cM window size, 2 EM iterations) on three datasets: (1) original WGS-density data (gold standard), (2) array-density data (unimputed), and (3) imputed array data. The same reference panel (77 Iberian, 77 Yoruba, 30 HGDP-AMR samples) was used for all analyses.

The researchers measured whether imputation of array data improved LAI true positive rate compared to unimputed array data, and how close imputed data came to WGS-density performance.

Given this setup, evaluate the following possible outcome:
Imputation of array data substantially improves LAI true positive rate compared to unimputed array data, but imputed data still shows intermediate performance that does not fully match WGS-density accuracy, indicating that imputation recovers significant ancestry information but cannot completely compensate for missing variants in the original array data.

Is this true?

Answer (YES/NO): NO